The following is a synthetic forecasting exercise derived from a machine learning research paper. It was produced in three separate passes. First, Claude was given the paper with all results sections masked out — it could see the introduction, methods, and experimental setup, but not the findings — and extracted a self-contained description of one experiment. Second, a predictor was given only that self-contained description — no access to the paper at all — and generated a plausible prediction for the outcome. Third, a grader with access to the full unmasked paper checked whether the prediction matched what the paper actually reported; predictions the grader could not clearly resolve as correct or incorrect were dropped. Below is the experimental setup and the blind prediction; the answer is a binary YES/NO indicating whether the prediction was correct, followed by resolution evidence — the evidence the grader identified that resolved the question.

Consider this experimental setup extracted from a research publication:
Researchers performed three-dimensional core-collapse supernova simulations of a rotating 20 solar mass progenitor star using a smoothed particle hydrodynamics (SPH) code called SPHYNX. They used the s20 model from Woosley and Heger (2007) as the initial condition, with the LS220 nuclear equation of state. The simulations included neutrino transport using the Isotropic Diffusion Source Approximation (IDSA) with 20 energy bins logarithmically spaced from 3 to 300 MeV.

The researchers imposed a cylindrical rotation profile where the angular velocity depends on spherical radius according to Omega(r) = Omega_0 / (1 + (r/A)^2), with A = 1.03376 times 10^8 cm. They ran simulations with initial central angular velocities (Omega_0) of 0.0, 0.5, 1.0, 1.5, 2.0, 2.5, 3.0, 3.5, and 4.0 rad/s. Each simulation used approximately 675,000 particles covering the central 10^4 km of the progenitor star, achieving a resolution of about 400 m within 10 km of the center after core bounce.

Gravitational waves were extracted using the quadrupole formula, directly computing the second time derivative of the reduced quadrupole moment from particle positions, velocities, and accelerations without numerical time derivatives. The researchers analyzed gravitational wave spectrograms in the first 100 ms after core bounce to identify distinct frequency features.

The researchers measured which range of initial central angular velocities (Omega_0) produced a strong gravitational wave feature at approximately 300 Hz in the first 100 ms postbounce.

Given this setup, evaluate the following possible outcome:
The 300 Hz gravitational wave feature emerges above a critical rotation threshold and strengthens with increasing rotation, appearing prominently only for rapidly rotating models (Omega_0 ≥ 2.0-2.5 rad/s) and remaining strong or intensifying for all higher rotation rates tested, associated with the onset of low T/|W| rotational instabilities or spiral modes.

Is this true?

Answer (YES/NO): NO